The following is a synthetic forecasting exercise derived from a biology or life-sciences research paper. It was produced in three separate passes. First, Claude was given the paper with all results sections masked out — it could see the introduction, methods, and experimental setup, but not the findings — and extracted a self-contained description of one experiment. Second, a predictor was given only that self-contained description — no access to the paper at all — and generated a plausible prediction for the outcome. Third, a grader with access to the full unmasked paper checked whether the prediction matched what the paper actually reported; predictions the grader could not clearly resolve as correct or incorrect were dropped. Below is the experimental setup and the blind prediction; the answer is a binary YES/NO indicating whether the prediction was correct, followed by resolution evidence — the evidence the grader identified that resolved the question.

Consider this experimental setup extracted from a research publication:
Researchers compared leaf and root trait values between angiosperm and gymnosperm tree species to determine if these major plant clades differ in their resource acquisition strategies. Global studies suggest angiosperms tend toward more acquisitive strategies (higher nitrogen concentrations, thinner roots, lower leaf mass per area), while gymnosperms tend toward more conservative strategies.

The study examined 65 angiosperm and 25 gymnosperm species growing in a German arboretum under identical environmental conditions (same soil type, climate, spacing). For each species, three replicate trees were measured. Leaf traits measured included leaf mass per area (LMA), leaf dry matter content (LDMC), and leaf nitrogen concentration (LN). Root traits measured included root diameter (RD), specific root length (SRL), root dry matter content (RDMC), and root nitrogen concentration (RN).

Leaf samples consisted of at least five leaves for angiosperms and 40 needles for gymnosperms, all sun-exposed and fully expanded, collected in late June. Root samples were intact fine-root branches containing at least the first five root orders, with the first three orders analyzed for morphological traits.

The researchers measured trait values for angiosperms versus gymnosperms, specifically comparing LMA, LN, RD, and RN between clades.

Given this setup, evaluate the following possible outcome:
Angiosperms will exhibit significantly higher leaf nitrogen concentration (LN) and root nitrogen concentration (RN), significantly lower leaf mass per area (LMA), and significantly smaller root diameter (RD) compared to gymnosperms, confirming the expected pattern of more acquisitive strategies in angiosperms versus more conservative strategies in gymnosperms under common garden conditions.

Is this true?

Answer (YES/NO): YES